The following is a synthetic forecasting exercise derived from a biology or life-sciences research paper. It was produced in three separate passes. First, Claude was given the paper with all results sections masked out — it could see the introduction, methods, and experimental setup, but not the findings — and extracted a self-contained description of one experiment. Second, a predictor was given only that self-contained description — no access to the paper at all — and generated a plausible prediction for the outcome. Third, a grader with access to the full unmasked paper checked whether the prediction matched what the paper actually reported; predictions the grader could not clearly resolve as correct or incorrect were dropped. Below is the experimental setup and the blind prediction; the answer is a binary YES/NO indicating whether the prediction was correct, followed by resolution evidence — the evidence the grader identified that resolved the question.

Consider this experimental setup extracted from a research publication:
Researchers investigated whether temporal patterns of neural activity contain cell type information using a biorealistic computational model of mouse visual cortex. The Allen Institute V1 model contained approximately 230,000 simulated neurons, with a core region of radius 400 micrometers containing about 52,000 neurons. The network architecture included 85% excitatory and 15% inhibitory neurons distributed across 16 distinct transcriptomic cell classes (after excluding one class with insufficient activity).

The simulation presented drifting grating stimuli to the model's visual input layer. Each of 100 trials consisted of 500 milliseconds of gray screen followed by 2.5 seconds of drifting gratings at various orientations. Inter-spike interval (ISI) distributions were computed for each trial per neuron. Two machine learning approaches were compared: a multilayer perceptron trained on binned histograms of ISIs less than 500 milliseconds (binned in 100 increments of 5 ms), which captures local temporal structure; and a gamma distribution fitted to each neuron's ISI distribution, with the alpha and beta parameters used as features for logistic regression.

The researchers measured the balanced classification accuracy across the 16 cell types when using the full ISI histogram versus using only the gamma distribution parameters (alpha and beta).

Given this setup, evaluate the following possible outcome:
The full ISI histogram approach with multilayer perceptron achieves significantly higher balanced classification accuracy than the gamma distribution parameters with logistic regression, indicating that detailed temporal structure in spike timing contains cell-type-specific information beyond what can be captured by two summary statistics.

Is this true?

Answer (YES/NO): YES